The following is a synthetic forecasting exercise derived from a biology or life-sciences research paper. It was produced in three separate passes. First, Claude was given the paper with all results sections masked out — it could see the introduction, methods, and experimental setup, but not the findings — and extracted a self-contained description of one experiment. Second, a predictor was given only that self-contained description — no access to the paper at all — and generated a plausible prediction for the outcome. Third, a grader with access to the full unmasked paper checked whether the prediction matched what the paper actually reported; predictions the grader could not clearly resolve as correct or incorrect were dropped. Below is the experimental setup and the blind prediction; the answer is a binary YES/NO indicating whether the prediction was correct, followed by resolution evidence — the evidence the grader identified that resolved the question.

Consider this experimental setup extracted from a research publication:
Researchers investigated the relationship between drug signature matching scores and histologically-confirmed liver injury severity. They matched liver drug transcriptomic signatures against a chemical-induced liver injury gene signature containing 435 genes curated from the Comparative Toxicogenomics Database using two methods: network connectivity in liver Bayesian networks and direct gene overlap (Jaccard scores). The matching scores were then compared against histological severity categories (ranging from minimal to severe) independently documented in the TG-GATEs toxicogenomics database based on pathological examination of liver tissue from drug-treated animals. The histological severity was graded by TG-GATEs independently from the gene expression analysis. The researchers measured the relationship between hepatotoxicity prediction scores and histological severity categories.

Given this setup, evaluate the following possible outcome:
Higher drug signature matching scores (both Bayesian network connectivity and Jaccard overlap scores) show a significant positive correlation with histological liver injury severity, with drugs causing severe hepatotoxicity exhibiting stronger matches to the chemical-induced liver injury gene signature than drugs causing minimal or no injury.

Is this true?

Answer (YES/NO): YES